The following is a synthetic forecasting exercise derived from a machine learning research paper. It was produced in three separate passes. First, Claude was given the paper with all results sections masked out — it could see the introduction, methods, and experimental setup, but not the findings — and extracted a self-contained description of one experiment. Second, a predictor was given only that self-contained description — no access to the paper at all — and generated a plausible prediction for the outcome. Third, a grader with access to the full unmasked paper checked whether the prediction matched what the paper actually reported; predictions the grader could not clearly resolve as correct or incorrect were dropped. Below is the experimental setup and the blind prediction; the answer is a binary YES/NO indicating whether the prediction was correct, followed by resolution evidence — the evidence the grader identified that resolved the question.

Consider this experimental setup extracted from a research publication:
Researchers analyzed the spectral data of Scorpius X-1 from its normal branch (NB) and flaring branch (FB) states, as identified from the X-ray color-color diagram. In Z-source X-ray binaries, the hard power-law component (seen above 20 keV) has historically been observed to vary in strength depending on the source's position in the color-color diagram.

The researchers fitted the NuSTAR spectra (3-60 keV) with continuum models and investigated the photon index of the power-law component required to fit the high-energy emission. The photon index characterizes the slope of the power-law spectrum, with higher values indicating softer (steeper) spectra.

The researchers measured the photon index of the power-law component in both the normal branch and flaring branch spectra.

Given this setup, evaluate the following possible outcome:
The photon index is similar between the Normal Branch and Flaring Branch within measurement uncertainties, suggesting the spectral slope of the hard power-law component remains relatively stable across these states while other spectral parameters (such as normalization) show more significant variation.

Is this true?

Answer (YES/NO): YES